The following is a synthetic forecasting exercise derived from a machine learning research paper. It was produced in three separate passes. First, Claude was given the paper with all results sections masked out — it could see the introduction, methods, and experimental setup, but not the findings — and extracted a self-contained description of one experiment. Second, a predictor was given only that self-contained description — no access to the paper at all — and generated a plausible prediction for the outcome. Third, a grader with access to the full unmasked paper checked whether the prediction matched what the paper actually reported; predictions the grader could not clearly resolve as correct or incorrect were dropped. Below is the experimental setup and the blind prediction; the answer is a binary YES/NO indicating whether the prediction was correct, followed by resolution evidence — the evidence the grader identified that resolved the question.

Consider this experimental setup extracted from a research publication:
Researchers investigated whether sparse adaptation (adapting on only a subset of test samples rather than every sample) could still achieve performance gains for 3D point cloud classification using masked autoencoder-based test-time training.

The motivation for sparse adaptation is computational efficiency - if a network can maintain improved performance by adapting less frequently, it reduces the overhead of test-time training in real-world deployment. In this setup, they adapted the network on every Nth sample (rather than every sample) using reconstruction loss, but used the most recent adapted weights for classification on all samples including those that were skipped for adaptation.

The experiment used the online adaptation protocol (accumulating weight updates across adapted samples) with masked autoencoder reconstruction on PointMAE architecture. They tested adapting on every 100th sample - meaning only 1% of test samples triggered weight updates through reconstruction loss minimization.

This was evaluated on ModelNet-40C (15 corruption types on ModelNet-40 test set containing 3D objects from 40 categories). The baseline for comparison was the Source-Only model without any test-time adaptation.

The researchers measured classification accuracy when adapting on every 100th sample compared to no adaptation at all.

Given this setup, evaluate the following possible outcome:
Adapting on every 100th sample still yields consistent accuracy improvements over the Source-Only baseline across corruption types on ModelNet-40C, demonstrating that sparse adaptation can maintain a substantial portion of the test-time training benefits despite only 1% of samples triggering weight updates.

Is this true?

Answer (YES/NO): YES